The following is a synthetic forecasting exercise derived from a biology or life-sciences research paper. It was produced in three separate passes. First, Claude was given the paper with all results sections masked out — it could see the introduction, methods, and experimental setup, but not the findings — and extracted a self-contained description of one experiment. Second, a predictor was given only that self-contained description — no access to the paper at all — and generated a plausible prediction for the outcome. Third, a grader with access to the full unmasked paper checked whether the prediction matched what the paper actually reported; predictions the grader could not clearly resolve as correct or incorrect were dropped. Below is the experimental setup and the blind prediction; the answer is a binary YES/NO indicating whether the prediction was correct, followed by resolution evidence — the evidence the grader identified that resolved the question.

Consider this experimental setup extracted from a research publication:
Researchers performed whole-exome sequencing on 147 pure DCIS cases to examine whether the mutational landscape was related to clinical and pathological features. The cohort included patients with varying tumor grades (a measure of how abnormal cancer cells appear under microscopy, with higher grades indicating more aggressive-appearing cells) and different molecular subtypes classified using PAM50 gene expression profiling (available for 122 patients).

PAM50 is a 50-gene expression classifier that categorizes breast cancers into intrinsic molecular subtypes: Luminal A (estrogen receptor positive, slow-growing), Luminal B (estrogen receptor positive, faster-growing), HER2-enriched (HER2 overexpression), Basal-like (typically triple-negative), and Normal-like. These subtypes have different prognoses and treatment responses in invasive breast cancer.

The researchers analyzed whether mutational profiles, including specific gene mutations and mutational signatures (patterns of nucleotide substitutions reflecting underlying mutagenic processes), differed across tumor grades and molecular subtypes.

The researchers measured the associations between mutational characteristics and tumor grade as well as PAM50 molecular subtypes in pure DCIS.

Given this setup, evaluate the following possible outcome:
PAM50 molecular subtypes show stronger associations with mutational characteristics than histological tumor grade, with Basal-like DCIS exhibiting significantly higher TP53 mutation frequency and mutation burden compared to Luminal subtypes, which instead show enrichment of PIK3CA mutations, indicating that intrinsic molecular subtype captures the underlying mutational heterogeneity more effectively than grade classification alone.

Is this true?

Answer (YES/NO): NO